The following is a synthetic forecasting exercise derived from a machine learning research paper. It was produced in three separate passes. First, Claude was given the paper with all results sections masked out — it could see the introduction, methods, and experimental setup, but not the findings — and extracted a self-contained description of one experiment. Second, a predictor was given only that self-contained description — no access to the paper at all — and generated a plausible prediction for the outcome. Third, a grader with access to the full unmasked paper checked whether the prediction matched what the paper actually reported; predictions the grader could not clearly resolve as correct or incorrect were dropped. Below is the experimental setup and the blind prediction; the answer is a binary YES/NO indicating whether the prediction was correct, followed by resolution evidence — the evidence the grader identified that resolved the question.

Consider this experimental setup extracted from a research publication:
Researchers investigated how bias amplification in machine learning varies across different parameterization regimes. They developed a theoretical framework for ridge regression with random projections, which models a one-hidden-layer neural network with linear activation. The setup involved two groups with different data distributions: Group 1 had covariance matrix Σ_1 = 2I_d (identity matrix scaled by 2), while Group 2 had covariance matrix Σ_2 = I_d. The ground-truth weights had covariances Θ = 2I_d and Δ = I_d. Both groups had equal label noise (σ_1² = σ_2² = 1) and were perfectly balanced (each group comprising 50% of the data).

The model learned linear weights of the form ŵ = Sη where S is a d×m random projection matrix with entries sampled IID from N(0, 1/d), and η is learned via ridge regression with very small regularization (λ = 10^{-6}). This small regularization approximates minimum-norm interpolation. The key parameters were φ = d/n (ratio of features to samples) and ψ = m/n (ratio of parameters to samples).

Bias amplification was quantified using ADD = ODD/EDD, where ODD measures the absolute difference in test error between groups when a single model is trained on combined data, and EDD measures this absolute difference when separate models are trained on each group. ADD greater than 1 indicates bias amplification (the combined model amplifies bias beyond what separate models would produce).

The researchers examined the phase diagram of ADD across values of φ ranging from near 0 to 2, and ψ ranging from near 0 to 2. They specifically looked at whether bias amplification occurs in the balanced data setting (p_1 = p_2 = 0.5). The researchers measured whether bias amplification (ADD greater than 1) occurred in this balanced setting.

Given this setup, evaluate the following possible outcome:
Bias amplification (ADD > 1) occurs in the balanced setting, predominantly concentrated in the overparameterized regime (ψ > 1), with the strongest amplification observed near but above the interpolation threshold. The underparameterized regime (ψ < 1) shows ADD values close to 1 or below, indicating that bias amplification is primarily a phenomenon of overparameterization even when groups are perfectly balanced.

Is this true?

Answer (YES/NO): NO